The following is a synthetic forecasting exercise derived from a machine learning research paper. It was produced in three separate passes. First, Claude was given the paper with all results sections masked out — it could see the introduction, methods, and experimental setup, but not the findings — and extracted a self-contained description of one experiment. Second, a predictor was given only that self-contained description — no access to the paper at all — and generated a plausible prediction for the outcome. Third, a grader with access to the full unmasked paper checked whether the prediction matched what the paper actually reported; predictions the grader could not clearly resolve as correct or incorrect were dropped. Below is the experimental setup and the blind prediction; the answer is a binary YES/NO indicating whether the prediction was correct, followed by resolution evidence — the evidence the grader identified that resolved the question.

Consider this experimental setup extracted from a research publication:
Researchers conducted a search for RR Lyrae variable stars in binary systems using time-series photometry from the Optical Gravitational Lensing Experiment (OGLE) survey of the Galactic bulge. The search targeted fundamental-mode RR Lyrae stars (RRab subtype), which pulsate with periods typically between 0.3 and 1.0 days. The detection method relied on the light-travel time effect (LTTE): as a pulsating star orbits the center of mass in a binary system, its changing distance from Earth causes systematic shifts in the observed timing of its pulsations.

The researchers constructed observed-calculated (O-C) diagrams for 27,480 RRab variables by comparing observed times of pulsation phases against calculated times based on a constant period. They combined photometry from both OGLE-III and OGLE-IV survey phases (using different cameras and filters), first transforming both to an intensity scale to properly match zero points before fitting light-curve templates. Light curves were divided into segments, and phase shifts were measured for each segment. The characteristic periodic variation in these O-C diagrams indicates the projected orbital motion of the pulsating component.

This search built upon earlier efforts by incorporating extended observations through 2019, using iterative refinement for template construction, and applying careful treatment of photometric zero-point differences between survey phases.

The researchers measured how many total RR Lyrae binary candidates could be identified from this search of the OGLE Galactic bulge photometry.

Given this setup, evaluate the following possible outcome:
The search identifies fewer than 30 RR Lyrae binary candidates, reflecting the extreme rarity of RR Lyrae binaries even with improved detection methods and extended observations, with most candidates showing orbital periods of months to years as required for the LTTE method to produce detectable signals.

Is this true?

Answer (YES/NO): NO